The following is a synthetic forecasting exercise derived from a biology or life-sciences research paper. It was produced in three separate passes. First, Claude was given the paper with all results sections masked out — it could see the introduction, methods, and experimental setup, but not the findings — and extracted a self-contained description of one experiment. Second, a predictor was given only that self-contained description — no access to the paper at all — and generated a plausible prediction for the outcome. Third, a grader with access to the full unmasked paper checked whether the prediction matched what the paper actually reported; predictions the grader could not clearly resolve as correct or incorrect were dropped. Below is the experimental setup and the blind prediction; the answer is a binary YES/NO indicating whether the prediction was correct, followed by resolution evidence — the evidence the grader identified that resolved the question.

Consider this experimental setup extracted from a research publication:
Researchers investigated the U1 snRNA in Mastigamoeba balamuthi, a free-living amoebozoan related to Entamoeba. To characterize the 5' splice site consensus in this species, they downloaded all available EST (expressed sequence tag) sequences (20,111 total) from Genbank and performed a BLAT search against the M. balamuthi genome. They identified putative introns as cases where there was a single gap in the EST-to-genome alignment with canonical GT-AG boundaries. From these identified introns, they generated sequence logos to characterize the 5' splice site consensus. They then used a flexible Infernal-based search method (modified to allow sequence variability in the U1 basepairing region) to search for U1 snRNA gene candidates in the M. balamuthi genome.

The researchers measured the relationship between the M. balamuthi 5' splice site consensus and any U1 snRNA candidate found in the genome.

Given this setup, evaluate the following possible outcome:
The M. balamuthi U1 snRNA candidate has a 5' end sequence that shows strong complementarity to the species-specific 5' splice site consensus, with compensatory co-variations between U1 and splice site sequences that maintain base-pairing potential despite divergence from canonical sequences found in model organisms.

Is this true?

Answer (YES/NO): YES